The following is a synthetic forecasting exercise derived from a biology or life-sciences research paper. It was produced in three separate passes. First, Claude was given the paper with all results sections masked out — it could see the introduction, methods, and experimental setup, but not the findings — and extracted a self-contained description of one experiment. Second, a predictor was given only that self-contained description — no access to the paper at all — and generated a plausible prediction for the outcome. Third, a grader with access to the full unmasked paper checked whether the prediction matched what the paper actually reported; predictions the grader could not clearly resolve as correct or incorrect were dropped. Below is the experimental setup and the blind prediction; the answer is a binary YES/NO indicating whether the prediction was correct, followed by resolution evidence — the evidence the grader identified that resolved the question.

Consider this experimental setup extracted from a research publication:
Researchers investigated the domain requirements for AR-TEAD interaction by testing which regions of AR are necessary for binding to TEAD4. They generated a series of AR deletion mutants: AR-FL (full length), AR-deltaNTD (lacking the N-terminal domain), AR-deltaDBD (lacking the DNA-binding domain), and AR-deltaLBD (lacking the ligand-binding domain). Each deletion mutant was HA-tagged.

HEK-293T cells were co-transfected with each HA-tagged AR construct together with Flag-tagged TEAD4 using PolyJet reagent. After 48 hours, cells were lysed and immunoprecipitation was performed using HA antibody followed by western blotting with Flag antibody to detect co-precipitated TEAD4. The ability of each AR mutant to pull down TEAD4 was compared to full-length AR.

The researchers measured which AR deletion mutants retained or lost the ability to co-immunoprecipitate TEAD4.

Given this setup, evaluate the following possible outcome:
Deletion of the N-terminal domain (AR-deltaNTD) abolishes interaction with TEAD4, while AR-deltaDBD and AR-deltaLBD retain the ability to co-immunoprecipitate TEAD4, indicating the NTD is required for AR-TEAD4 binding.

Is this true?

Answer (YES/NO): YES